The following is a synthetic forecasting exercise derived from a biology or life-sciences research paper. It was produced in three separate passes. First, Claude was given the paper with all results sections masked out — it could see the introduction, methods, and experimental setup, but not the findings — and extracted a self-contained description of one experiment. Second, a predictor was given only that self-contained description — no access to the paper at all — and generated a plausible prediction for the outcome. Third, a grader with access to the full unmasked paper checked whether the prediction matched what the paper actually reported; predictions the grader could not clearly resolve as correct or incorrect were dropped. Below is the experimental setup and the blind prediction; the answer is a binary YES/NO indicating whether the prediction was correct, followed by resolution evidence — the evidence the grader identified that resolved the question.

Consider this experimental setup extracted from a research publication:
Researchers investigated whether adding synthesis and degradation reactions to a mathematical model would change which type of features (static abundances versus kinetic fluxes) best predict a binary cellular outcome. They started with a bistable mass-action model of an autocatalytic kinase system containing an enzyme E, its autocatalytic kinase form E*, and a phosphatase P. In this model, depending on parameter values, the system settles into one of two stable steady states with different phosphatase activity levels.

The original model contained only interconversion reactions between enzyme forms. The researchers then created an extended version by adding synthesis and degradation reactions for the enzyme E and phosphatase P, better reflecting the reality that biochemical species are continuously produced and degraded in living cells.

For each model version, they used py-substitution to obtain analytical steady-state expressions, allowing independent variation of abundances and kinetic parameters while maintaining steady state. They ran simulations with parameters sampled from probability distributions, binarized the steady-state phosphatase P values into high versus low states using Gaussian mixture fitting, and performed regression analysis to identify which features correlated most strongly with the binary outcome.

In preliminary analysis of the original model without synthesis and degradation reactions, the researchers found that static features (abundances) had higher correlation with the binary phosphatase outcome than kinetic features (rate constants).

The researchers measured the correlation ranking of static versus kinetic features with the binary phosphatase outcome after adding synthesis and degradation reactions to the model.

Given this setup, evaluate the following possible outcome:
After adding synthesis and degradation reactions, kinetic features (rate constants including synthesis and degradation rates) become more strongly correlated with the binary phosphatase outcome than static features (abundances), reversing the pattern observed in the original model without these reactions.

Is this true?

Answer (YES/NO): YES